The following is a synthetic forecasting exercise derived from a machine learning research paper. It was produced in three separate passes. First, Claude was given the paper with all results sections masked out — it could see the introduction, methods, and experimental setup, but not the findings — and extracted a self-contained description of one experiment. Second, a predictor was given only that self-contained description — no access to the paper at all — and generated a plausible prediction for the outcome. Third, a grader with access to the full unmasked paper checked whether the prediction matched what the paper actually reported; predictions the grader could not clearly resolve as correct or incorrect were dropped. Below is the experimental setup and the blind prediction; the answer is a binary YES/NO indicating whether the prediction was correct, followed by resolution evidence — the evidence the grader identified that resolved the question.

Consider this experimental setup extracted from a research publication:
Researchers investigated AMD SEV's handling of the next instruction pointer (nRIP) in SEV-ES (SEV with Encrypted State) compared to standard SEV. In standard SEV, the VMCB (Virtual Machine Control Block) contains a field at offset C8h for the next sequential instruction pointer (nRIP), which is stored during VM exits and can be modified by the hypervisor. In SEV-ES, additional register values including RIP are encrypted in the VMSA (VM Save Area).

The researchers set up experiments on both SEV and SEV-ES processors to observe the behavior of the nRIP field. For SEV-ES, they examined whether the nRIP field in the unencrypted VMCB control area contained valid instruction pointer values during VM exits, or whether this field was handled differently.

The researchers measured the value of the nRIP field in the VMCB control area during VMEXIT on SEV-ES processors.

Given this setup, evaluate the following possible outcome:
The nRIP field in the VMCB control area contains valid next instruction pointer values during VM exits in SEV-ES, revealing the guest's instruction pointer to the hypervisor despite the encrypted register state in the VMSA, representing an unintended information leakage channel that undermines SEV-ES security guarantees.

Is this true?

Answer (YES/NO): NO